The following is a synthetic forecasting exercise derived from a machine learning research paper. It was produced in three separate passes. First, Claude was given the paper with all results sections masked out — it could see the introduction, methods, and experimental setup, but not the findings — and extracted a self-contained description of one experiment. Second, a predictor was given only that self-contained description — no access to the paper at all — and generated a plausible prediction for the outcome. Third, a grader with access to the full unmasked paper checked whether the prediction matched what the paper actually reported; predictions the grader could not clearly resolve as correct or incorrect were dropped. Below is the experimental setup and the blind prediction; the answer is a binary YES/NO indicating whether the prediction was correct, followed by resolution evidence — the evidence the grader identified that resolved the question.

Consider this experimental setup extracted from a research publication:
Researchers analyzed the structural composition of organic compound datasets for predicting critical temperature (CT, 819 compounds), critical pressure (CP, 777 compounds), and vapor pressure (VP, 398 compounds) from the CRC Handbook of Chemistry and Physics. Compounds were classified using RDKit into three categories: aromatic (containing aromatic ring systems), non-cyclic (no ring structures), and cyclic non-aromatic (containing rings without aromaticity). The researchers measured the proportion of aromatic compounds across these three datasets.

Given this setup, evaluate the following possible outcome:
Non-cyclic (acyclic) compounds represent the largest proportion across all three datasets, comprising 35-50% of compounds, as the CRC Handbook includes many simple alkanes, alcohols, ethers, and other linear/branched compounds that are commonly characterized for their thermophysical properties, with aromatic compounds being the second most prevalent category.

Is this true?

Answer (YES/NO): NO